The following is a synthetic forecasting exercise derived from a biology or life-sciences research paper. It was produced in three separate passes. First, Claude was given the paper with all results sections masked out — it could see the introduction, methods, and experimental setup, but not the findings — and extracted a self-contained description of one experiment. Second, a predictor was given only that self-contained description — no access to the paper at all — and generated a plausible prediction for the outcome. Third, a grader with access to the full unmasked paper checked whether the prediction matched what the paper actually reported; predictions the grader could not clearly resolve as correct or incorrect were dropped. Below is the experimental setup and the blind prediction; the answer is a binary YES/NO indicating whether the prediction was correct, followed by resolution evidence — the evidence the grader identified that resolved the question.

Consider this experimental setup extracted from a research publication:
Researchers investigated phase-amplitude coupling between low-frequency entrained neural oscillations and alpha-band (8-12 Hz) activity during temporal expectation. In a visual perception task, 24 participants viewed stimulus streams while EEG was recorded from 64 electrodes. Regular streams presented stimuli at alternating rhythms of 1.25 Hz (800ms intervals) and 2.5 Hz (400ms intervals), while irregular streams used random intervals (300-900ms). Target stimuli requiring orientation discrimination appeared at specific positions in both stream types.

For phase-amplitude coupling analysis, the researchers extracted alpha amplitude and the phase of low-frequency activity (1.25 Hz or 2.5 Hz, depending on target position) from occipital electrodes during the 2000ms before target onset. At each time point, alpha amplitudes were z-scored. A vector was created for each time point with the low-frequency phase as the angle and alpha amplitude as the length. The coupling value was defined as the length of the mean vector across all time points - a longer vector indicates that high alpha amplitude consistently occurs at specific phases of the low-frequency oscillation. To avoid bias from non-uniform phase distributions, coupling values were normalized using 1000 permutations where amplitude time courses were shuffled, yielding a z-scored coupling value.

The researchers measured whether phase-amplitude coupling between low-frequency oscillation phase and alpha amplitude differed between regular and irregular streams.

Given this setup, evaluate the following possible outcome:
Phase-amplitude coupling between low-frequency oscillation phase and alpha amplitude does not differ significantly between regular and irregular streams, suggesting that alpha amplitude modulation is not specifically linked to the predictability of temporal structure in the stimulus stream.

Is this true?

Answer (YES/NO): NO